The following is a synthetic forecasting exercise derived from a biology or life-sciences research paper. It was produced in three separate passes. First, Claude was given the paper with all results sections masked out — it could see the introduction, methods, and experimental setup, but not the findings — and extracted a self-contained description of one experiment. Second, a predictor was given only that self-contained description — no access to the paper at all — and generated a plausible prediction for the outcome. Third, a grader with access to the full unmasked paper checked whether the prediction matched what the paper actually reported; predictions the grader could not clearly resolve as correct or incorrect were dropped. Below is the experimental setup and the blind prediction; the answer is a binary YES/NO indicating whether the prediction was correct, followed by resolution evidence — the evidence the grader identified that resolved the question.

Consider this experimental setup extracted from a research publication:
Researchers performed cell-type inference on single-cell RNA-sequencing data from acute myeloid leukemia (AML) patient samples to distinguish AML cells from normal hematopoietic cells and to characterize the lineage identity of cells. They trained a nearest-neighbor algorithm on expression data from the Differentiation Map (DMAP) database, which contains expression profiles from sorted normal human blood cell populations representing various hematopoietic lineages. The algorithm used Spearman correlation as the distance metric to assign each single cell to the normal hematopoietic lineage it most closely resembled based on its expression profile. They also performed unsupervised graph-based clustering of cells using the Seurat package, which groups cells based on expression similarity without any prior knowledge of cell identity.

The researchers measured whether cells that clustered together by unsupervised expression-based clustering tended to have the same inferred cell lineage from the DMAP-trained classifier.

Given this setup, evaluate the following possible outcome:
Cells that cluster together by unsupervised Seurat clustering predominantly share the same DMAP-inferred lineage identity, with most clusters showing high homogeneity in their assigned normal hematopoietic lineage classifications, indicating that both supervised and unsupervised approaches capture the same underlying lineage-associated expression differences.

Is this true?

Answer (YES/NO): YES